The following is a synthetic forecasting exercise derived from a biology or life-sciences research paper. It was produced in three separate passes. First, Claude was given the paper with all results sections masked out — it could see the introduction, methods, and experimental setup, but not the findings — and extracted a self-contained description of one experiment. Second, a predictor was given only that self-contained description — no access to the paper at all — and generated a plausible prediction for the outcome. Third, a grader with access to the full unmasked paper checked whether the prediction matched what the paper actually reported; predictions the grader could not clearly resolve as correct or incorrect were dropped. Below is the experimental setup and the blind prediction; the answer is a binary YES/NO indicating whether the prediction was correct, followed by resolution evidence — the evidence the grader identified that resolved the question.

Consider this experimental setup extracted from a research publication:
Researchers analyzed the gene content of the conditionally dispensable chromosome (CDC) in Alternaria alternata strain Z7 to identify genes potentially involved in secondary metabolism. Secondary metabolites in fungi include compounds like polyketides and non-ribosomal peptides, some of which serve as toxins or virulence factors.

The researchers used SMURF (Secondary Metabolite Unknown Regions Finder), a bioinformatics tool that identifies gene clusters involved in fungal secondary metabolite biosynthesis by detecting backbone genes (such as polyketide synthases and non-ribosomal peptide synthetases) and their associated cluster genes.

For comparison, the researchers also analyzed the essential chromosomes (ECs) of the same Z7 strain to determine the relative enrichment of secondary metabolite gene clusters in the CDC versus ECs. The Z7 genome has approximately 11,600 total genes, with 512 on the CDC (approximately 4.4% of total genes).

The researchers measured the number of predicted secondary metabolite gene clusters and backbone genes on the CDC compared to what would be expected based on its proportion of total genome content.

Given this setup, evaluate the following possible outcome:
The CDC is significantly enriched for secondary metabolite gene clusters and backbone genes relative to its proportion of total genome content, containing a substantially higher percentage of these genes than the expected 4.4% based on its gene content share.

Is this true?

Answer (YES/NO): NO